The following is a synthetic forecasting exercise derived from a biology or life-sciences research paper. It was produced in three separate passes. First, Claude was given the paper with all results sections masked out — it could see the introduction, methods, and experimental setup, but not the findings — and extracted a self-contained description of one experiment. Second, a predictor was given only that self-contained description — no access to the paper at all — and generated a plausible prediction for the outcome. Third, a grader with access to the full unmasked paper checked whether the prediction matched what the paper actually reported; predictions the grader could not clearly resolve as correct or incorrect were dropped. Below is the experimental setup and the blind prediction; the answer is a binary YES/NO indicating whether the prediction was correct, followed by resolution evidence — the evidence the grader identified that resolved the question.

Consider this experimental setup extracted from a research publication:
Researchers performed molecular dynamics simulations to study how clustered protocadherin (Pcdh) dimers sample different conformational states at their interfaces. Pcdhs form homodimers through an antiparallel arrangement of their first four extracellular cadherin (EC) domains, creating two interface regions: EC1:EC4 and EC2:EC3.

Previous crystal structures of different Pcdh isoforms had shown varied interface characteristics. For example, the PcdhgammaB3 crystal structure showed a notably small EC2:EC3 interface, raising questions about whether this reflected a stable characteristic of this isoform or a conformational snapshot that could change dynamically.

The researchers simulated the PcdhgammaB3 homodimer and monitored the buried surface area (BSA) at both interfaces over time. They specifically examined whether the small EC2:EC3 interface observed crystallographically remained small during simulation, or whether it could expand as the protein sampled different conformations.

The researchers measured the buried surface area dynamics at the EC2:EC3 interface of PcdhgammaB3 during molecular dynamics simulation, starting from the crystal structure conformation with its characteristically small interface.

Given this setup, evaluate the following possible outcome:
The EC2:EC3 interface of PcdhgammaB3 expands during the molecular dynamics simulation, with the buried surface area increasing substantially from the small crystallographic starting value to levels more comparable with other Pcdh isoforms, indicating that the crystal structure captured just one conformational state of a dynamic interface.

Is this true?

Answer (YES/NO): YES